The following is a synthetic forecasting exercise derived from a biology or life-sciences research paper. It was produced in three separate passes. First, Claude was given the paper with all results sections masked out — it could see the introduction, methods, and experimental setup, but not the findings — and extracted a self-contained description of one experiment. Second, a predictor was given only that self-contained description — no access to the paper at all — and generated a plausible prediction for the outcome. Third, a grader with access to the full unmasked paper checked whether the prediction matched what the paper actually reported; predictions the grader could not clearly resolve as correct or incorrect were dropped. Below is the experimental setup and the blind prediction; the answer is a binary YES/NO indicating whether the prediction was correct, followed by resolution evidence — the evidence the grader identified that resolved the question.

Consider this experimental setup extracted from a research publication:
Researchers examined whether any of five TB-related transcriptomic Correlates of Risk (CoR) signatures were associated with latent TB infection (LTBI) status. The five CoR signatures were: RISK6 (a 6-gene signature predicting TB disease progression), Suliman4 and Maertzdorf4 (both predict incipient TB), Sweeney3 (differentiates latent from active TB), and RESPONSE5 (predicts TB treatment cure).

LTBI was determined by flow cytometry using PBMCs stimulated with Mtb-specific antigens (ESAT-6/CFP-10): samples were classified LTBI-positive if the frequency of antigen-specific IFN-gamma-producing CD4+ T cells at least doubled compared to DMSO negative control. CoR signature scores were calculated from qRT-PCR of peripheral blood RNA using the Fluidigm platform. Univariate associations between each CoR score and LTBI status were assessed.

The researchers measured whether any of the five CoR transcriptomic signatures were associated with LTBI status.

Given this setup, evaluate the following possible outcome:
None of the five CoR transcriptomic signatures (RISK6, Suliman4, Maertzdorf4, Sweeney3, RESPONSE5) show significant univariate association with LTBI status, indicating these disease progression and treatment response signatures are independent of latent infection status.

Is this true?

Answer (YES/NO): YES